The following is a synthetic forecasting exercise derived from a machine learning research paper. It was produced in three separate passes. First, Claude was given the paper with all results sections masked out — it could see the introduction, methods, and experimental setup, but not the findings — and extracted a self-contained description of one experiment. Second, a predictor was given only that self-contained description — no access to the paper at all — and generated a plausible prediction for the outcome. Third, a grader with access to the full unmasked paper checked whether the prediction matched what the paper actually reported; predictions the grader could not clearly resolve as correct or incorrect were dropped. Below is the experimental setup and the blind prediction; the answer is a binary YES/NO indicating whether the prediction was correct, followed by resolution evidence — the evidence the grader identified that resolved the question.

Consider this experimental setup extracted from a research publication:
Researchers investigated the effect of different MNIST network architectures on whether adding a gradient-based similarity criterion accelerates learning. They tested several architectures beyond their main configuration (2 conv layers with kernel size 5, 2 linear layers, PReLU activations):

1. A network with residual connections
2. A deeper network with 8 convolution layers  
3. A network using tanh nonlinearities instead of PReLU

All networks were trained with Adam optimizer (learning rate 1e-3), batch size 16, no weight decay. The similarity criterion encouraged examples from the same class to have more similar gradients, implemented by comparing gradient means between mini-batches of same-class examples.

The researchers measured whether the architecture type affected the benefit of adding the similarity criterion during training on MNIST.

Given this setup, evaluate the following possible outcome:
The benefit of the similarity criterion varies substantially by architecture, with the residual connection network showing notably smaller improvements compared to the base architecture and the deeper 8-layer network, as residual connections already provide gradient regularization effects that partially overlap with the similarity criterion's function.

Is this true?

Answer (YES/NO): NO